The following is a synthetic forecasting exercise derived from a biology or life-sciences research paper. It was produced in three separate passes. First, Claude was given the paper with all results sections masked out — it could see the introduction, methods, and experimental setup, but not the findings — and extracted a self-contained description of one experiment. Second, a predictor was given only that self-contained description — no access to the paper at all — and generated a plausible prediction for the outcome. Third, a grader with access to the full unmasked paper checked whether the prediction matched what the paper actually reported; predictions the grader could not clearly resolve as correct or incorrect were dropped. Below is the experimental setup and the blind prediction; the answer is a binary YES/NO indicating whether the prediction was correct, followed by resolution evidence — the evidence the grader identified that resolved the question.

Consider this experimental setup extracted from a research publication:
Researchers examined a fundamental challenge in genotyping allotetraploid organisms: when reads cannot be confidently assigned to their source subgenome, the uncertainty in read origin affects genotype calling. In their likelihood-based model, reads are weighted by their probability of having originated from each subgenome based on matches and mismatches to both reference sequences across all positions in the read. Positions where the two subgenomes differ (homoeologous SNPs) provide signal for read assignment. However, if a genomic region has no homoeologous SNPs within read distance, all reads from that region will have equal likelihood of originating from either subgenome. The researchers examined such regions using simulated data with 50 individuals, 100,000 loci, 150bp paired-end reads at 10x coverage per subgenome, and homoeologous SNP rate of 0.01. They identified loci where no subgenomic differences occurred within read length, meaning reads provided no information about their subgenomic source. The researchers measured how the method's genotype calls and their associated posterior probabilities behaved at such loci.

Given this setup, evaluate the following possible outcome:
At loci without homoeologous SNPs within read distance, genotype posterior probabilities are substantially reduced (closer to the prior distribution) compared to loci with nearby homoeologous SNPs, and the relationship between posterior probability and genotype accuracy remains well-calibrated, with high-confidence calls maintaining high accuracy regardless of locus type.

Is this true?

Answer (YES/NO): YES